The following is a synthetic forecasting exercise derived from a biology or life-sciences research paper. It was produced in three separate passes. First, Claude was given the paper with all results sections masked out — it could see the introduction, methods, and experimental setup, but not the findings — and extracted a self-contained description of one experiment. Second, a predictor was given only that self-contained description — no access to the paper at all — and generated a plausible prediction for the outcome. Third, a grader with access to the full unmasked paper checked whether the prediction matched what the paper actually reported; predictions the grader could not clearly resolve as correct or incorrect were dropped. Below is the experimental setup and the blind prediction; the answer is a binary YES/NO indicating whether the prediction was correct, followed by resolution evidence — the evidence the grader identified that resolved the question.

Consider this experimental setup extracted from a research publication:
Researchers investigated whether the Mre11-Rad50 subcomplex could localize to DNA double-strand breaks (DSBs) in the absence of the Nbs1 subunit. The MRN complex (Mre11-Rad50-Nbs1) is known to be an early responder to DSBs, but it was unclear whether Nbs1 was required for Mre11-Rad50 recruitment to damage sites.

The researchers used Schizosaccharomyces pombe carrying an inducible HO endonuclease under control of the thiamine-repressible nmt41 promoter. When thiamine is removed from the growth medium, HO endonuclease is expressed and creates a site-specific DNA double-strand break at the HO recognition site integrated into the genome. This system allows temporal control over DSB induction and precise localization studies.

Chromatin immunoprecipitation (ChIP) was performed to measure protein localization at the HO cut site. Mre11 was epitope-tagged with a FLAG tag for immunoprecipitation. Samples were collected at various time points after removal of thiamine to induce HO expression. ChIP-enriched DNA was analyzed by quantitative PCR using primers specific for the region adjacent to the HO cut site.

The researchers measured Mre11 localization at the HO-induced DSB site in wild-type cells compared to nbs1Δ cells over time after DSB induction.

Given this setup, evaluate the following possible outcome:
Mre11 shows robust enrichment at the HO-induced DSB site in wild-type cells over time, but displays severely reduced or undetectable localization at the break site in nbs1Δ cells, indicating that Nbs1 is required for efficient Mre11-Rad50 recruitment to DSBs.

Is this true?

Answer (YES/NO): NO